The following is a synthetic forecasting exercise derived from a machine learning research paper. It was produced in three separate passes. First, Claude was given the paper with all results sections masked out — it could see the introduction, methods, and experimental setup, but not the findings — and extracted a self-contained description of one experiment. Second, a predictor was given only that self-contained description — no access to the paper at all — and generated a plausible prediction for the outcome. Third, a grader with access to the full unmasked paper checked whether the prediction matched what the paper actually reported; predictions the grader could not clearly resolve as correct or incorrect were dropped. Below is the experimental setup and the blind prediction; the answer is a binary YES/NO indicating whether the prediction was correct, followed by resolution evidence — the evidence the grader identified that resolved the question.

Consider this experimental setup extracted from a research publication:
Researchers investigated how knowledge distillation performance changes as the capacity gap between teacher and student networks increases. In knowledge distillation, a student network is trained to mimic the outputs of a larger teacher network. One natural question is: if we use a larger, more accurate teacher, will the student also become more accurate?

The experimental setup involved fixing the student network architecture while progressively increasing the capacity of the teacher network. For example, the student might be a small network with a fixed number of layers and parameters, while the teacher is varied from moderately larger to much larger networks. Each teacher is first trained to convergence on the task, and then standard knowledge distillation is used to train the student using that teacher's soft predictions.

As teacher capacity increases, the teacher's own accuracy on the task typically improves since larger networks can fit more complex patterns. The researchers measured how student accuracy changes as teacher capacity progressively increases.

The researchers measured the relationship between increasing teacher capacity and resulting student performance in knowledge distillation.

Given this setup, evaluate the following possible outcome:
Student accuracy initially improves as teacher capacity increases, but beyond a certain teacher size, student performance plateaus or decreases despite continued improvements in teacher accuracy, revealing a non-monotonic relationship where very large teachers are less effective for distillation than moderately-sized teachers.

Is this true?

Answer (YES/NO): YES